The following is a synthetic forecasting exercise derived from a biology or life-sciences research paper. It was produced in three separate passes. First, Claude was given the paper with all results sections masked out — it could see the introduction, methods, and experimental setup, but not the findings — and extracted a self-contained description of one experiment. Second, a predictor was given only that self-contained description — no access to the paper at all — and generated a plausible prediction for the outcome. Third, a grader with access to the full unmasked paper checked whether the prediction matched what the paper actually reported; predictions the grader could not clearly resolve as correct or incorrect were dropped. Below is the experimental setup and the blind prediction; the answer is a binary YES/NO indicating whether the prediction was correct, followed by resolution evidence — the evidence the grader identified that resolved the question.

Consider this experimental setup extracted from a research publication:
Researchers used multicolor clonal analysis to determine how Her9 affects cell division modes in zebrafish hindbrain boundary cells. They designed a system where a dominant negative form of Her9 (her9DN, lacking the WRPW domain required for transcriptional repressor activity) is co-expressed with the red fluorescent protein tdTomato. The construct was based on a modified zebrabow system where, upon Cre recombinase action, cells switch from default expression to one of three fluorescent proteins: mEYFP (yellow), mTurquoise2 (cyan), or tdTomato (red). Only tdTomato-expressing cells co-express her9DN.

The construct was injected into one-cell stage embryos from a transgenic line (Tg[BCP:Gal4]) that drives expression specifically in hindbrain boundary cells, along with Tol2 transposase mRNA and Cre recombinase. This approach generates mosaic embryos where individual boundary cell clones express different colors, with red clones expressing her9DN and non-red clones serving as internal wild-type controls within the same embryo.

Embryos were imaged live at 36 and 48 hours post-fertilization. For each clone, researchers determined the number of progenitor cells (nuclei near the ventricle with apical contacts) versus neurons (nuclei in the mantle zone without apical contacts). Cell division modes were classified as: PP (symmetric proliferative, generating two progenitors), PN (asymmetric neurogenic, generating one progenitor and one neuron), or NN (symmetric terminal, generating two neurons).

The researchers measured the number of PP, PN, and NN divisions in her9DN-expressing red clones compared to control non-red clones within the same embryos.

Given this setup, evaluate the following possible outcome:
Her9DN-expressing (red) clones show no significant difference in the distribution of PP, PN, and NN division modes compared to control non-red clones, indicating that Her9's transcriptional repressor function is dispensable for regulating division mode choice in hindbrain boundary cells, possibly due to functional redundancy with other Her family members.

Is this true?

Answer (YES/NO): NO